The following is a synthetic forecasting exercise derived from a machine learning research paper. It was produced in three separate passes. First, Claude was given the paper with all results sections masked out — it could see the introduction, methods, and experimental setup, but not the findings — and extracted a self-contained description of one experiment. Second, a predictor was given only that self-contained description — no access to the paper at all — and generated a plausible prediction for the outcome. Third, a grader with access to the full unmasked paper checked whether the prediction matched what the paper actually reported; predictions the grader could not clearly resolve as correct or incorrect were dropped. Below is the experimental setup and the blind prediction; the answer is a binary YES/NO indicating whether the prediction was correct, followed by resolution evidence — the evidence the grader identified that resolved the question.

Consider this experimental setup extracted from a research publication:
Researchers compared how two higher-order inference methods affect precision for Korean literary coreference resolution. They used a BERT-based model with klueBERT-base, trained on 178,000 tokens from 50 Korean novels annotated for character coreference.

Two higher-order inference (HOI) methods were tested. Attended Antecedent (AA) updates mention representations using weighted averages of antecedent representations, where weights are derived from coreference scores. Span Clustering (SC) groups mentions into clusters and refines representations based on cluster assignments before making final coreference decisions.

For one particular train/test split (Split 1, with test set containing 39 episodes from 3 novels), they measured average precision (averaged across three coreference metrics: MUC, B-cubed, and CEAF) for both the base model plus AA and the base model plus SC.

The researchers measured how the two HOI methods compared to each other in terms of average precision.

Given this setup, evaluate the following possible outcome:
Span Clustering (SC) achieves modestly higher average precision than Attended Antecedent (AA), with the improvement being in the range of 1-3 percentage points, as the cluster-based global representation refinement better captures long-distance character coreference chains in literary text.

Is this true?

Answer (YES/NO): NO